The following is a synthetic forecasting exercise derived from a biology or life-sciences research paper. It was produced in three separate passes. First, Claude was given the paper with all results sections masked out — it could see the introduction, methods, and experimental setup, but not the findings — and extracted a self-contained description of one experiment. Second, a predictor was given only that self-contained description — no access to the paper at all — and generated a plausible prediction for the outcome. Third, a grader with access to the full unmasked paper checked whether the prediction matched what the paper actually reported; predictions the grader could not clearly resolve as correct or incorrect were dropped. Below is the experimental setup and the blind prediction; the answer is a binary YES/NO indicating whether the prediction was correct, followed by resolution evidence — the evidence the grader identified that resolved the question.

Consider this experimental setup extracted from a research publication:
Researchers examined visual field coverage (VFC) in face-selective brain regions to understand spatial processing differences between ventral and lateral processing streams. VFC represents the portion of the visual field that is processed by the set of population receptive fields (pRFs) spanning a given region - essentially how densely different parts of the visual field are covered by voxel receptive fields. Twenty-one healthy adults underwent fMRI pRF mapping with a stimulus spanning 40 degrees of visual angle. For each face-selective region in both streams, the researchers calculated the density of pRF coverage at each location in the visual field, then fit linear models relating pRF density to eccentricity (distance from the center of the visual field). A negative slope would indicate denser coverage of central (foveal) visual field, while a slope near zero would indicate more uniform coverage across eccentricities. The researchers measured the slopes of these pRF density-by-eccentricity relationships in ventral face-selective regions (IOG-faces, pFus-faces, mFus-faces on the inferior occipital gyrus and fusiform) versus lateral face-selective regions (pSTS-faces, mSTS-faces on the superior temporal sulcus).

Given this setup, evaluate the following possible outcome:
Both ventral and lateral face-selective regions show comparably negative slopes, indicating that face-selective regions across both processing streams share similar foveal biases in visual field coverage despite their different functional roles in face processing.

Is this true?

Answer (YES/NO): NO